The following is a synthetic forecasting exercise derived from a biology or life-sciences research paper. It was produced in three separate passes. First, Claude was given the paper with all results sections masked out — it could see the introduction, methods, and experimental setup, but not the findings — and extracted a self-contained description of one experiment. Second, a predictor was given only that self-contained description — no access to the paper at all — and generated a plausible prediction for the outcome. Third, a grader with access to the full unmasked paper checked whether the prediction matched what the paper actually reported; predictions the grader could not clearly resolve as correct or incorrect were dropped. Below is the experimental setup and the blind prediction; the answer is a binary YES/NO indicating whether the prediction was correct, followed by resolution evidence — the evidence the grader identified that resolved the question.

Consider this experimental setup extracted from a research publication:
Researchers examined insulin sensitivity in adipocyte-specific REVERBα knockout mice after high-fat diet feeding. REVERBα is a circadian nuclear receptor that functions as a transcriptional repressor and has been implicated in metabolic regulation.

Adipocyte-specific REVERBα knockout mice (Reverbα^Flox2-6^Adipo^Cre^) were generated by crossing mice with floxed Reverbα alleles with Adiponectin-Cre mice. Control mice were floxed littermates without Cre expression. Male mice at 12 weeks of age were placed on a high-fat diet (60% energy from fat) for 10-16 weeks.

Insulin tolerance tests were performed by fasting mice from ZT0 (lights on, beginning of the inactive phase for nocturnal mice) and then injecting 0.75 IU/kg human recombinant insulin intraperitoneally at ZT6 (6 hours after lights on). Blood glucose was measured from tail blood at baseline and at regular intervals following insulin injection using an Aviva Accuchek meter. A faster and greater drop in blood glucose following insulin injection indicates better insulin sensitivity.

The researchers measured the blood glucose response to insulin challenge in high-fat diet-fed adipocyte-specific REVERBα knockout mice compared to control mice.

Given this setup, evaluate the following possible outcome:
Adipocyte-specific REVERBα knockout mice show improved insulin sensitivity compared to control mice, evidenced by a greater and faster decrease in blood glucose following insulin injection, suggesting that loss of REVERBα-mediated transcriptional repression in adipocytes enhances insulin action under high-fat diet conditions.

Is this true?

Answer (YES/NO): YES